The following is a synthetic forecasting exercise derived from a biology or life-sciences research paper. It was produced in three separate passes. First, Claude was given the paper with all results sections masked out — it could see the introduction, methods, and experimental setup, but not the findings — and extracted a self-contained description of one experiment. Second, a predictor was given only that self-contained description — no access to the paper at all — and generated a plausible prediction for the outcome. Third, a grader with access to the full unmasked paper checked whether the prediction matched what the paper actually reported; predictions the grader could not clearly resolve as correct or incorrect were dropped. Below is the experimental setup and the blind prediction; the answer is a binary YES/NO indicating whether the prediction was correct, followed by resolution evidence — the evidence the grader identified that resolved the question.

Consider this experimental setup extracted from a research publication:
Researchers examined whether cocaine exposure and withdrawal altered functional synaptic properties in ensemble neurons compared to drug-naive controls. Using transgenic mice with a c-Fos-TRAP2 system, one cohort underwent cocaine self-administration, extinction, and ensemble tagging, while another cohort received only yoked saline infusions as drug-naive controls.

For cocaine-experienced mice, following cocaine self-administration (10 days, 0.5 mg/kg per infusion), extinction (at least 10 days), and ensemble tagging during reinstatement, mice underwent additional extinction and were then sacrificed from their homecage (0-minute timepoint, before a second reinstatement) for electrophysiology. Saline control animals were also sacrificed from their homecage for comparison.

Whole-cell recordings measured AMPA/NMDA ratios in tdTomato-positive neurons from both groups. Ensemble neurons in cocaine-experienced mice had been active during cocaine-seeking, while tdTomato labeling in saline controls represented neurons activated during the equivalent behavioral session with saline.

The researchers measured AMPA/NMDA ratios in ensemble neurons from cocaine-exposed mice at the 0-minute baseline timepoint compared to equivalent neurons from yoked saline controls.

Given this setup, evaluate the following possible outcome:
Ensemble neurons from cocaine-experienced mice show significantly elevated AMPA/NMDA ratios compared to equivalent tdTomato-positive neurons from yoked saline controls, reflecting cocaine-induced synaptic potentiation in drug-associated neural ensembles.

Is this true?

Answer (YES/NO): NO